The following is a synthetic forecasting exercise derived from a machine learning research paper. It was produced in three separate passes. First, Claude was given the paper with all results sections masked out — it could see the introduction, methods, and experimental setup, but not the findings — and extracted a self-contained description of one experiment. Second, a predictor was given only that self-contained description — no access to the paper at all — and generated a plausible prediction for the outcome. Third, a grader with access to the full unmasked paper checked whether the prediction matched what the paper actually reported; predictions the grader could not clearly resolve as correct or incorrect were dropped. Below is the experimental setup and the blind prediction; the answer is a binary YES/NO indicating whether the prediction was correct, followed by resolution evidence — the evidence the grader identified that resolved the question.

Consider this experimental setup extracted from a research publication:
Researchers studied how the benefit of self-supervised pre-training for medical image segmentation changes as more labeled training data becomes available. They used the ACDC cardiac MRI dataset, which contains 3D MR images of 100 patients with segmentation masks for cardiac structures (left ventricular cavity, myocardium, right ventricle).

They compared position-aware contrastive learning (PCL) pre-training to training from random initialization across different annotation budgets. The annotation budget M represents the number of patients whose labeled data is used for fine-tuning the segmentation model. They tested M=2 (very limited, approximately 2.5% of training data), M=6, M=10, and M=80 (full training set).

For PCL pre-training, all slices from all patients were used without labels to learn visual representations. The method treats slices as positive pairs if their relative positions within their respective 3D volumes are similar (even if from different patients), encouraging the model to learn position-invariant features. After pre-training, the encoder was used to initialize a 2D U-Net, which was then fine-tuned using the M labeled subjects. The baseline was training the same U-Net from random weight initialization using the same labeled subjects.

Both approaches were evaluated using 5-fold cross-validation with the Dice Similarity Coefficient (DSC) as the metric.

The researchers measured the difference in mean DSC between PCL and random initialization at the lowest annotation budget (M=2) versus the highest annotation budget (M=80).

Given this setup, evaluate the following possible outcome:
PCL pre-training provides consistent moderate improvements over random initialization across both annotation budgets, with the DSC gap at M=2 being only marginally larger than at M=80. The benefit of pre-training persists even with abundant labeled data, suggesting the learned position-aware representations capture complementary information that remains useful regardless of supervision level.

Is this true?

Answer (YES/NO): NO